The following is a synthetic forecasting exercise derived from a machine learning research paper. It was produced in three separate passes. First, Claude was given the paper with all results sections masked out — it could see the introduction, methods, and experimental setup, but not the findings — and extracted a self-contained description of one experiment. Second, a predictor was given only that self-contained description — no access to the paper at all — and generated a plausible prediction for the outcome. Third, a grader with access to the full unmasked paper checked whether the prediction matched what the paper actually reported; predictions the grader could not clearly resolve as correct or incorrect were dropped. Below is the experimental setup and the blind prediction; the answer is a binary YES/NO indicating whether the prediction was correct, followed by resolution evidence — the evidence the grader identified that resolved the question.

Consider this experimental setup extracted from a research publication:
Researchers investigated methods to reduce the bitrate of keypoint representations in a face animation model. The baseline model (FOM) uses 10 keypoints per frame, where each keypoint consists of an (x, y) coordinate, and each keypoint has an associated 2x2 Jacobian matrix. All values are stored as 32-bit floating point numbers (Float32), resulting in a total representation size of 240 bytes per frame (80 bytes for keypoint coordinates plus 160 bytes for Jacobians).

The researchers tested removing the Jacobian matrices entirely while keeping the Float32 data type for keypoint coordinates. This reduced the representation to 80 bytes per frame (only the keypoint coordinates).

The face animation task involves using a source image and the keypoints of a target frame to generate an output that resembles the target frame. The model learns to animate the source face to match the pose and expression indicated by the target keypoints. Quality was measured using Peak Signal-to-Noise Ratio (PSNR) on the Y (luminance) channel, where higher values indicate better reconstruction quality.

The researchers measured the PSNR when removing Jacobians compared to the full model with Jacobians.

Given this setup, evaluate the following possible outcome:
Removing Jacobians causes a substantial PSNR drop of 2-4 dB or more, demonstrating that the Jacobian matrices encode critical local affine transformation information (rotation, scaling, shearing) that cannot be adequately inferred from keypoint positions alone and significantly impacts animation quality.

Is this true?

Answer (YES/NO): NO